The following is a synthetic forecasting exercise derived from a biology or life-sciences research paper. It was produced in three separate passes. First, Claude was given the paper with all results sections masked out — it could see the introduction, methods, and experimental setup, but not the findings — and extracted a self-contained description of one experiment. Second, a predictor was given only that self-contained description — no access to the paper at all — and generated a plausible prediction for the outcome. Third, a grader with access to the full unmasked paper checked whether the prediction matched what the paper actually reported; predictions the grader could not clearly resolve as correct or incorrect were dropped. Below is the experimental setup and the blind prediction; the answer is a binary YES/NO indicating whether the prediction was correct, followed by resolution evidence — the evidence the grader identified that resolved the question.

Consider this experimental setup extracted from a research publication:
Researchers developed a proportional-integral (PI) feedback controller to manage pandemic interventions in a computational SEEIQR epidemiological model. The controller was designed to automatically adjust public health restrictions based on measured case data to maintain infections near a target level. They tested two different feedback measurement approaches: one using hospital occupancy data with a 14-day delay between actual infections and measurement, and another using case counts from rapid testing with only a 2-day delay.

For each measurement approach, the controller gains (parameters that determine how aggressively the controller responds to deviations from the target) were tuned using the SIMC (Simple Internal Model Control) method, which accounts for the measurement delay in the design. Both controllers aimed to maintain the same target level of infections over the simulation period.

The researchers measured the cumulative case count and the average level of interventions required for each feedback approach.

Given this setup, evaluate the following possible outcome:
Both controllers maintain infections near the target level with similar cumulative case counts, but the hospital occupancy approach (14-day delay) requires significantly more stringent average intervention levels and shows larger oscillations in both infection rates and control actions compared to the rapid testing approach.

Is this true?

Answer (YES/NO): NO